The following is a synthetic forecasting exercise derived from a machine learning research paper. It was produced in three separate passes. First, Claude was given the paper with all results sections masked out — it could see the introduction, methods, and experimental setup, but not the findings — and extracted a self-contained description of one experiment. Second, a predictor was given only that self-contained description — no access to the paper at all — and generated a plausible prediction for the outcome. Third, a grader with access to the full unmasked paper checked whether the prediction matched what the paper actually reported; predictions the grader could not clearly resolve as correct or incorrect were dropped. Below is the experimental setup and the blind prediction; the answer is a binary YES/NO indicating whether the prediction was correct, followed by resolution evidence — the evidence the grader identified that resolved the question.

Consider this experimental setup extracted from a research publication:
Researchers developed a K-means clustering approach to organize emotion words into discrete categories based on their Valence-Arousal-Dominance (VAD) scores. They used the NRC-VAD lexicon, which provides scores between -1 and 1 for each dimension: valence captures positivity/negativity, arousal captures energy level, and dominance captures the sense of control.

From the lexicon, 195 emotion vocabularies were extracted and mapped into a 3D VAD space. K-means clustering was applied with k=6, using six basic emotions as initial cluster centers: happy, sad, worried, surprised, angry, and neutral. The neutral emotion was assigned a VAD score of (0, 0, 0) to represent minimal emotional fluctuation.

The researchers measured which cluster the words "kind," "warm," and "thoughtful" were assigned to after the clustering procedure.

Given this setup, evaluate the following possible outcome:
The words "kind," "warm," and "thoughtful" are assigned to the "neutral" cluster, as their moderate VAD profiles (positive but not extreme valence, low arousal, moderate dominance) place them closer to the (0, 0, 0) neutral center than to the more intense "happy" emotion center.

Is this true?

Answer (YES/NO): YES